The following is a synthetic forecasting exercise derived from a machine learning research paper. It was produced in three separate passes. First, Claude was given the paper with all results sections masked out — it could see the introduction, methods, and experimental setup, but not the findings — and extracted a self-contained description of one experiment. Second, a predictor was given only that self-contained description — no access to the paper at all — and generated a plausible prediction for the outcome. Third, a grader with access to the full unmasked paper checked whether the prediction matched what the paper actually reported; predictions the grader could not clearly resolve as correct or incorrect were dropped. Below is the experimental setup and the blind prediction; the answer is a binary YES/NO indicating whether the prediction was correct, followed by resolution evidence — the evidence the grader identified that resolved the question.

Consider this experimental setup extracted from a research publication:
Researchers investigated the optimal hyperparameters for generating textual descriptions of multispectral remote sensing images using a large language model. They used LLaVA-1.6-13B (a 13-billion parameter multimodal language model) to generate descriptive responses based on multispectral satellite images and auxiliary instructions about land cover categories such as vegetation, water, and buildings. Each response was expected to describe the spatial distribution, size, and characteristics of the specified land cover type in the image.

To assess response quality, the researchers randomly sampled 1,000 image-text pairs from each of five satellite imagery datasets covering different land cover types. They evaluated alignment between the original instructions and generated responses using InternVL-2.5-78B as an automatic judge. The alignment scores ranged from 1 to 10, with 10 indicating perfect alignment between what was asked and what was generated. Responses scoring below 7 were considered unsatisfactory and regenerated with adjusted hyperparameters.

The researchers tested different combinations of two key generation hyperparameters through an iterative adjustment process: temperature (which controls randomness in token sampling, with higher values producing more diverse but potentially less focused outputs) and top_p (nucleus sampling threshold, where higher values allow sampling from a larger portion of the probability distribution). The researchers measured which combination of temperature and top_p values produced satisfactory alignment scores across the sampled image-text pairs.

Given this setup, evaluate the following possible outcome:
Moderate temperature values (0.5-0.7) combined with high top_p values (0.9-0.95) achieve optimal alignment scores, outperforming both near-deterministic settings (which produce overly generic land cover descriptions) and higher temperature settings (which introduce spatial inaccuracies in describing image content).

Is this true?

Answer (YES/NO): NO